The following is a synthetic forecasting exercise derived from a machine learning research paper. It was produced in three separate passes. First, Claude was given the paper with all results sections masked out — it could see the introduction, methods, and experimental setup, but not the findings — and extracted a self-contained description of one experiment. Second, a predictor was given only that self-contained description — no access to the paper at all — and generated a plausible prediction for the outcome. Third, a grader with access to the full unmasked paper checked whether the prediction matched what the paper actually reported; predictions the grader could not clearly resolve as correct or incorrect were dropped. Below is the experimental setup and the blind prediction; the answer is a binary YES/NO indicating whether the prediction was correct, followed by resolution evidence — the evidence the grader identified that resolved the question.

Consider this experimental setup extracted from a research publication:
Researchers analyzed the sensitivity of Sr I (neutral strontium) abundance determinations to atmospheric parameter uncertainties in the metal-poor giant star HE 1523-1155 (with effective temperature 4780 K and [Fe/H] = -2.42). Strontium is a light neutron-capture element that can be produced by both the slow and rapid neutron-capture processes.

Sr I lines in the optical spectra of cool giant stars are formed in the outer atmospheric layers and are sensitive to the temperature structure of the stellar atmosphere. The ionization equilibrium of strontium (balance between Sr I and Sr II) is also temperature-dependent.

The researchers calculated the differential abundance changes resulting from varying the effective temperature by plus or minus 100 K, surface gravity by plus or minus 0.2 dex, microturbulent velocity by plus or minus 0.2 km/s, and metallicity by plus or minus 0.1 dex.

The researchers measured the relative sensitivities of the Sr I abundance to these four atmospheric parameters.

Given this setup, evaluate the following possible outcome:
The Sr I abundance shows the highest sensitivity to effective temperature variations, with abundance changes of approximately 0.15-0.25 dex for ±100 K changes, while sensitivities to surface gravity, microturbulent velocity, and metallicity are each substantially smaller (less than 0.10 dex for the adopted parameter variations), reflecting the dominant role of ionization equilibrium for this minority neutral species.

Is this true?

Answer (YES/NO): NO